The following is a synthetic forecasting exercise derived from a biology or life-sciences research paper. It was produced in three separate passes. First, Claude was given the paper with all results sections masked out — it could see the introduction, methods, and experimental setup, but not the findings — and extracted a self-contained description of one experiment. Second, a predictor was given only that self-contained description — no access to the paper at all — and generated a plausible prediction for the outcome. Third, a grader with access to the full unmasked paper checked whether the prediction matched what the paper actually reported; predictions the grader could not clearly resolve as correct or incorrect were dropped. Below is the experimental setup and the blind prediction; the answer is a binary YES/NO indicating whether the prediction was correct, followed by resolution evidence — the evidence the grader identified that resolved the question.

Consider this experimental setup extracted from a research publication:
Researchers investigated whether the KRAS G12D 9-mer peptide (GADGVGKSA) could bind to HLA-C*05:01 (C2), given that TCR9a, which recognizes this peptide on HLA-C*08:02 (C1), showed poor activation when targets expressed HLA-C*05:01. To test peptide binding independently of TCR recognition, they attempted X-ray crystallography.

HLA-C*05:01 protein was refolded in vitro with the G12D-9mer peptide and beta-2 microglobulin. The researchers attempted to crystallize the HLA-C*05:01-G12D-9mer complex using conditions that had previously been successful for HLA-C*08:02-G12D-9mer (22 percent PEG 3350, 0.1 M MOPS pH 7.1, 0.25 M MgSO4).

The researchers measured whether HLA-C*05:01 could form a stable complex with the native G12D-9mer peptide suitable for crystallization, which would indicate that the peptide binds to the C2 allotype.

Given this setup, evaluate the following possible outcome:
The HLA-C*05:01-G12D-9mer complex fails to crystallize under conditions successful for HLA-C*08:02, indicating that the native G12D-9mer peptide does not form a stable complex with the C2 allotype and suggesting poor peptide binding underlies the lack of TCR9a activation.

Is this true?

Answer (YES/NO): YES